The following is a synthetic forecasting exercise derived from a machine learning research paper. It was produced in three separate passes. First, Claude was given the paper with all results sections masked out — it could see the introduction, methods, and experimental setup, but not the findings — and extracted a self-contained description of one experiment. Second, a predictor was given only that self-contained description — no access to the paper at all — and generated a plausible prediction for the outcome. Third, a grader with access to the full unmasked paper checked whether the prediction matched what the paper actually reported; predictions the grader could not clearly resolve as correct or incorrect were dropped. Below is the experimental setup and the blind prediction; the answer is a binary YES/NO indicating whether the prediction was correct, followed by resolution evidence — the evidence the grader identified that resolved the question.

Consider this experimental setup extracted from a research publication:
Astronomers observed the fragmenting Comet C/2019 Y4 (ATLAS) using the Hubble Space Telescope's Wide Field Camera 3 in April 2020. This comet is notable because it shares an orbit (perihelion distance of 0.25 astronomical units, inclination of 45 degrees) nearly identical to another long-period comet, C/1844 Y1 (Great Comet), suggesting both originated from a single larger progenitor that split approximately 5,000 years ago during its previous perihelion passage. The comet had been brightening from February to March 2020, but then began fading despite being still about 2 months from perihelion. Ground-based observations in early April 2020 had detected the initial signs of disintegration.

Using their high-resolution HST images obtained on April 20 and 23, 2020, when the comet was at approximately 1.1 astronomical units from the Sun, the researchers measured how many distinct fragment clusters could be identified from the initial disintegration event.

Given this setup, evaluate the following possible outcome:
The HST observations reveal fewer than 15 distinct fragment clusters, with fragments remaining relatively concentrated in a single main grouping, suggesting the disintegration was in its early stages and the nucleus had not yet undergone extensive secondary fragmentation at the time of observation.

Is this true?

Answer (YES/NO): NO